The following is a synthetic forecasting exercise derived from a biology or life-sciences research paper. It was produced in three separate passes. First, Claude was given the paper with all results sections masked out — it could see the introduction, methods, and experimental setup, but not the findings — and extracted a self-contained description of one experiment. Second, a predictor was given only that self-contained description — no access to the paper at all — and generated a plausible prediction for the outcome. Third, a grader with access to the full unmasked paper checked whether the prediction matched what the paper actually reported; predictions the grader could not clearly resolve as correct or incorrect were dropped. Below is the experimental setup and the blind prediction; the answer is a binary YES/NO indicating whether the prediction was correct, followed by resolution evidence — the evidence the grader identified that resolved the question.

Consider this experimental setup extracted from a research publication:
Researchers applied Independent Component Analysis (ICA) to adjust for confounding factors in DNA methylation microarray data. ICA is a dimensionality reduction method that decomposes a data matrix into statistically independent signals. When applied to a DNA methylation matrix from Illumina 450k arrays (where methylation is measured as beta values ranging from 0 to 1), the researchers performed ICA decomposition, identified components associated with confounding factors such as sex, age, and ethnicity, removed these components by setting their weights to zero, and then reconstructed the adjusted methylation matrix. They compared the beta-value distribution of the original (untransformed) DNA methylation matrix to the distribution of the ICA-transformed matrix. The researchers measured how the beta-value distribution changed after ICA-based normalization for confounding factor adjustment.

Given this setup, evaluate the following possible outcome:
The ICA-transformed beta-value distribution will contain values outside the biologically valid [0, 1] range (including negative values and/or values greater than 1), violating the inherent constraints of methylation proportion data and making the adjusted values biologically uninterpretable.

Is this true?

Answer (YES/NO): YES